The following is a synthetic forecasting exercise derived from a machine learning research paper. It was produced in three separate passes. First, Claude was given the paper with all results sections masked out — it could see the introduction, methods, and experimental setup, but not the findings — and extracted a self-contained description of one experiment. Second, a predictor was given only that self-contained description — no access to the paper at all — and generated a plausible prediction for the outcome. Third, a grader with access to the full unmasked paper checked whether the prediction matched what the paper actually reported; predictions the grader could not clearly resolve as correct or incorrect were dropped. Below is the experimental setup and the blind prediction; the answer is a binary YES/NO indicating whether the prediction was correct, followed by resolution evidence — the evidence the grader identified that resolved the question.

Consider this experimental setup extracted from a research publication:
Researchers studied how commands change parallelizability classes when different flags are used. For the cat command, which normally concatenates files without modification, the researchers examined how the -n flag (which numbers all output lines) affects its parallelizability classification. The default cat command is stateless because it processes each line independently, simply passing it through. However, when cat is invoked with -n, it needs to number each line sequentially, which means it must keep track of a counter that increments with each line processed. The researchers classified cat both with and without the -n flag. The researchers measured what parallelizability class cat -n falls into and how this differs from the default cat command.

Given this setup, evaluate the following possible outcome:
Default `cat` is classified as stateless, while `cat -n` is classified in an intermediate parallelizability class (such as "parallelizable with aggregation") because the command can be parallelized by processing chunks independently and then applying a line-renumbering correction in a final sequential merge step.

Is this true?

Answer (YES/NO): YES